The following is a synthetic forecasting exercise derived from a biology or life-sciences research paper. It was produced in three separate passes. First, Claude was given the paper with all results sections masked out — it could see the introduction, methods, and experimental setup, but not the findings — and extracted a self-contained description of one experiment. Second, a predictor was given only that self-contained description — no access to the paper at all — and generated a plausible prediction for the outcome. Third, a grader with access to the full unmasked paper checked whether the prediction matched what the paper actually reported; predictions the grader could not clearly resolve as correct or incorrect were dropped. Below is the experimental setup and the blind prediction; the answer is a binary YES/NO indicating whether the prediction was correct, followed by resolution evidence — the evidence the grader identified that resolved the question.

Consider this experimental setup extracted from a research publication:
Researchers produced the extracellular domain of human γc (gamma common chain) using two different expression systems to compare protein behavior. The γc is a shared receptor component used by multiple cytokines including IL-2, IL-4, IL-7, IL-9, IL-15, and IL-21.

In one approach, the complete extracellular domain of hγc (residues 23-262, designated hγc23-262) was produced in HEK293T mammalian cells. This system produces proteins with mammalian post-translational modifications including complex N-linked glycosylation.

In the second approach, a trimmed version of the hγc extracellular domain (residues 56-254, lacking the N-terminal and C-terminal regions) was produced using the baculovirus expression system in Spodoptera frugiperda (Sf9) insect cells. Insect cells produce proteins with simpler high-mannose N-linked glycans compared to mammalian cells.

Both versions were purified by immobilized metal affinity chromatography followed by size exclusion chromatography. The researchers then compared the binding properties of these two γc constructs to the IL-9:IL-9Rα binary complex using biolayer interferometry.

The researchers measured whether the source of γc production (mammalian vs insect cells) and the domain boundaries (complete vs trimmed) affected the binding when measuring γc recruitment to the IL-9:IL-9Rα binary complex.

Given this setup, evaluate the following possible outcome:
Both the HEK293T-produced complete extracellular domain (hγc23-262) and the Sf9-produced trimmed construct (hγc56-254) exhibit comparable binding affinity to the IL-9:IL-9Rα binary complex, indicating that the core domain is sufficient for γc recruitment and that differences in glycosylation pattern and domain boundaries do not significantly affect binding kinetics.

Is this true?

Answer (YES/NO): YES